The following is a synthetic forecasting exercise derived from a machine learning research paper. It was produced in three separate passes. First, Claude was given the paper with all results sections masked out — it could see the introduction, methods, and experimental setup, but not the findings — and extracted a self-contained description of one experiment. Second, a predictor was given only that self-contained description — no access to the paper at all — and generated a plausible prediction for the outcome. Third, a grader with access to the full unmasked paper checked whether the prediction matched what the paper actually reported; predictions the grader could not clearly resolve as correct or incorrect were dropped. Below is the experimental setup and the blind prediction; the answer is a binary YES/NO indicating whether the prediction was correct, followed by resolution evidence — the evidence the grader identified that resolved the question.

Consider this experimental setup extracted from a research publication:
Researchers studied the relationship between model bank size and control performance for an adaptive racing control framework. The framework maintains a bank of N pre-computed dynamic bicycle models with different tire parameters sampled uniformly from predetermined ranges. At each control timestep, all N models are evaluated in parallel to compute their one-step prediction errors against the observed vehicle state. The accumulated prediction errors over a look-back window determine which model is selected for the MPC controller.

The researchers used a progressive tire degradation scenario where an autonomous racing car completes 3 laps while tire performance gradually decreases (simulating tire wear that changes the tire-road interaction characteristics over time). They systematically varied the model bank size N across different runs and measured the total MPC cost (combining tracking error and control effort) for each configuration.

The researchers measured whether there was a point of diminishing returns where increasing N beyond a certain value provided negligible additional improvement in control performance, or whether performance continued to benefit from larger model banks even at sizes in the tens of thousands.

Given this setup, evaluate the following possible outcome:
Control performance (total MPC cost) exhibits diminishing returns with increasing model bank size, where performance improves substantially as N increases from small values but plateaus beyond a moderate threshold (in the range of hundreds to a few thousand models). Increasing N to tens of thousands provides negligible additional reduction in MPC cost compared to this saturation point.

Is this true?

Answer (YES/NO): NO